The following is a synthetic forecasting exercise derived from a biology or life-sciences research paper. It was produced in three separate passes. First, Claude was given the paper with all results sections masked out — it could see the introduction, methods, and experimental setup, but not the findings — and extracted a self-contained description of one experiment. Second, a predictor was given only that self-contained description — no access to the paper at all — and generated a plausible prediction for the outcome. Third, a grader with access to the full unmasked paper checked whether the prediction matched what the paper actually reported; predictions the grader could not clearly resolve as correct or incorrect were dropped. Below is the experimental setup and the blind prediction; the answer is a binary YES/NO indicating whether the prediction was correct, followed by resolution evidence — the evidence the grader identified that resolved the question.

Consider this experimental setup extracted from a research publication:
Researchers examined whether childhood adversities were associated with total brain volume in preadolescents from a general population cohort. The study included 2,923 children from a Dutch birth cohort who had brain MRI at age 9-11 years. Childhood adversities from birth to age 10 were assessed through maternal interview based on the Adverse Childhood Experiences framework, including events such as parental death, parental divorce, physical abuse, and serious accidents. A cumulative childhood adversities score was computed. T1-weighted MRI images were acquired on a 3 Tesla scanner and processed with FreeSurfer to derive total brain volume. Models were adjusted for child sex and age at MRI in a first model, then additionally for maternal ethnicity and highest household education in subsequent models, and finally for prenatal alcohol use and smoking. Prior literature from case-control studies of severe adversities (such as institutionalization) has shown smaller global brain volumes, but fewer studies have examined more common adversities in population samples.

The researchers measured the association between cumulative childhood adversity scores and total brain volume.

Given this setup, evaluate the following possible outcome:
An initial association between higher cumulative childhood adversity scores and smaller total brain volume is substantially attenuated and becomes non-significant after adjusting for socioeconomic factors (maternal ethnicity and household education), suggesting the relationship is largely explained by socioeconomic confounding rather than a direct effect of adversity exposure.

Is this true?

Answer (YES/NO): NO